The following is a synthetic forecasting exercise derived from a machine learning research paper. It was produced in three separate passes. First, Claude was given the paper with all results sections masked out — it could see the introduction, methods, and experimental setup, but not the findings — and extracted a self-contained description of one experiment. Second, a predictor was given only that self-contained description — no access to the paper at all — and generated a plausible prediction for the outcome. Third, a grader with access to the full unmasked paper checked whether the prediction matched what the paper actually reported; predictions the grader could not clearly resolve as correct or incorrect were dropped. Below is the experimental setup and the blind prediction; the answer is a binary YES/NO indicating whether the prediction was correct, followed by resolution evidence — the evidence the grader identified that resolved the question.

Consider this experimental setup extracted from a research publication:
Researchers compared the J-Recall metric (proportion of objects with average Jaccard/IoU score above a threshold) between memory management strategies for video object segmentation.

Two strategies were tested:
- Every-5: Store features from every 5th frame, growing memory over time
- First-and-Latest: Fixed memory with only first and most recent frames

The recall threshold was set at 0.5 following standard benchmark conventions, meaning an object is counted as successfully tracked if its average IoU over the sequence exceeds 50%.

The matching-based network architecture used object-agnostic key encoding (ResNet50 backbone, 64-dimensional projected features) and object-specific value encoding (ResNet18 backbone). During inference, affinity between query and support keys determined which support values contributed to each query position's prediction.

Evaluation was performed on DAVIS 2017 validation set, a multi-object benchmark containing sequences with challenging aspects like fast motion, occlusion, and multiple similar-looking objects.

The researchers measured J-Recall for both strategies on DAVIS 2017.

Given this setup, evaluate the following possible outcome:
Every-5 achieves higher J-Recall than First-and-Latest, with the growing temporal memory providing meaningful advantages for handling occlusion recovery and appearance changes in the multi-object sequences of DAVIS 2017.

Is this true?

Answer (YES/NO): YES